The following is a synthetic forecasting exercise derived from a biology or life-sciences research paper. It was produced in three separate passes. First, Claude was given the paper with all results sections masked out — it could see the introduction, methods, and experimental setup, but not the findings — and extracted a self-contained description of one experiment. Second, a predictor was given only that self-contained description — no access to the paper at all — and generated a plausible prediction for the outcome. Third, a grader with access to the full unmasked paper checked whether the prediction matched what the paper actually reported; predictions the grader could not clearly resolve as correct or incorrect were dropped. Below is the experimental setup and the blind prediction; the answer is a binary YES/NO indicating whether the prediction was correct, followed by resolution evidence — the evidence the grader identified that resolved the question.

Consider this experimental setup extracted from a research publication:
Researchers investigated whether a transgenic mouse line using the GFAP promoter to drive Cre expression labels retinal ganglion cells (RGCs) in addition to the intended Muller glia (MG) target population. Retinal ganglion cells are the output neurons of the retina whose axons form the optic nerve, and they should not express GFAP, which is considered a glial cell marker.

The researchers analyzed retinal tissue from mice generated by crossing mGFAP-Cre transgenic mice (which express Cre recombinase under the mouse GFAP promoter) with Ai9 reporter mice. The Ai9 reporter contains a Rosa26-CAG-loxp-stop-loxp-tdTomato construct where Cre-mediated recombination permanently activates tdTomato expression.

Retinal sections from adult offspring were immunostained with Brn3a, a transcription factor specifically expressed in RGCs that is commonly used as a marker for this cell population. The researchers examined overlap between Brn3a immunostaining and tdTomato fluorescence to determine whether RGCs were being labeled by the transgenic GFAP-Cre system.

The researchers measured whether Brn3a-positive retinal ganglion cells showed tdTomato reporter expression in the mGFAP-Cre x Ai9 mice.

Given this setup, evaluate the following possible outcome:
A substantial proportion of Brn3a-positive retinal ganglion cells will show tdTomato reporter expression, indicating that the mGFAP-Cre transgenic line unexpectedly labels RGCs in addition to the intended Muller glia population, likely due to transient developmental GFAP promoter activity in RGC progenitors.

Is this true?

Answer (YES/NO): NO